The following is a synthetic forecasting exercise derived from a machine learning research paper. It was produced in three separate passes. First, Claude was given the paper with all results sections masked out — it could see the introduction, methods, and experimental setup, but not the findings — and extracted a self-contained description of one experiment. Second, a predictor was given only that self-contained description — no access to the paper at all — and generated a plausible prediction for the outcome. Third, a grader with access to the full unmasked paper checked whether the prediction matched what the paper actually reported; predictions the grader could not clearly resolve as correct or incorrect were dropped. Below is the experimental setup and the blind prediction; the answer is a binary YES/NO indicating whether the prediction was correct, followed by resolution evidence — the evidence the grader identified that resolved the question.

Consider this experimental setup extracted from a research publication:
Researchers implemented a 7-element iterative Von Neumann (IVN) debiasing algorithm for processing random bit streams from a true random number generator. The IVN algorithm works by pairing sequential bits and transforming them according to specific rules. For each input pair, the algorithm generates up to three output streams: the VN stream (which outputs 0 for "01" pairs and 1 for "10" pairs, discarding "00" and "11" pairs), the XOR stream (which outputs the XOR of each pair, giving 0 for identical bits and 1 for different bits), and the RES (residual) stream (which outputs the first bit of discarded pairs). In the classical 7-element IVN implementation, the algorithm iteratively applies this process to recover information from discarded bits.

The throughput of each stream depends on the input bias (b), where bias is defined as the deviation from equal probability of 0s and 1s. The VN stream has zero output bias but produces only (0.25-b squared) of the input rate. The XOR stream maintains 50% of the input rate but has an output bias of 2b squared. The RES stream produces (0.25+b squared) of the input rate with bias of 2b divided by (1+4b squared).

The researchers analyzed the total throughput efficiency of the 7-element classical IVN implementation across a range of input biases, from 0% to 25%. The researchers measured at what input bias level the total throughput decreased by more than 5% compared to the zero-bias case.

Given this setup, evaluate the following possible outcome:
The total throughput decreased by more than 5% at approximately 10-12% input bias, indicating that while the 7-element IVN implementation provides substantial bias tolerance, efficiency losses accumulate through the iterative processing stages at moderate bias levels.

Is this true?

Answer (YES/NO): NO